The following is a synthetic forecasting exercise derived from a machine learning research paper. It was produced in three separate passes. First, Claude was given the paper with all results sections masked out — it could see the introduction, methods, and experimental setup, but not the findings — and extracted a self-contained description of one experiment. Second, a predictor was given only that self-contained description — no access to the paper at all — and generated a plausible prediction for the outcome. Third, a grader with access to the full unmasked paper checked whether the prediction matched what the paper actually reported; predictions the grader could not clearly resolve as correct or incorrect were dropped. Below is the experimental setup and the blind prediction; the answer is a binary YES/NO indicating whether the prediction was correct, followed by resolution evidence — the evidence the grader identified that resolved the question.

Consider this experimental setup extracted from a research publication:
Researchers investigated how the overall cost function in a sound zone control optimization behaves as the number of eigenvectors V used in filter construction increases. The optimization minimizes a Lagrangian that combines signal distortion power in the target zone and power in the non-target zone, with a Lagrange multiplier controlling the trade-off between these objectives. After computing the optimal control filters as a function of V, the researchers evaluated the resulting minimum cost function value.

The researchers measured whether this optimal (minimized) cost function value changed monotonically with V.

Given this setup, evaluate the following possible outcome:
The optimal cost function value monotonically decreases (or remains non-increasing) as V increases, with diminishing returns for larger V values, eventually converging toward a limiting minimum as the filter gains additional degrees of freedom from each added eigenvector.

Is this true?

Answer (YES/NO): YES